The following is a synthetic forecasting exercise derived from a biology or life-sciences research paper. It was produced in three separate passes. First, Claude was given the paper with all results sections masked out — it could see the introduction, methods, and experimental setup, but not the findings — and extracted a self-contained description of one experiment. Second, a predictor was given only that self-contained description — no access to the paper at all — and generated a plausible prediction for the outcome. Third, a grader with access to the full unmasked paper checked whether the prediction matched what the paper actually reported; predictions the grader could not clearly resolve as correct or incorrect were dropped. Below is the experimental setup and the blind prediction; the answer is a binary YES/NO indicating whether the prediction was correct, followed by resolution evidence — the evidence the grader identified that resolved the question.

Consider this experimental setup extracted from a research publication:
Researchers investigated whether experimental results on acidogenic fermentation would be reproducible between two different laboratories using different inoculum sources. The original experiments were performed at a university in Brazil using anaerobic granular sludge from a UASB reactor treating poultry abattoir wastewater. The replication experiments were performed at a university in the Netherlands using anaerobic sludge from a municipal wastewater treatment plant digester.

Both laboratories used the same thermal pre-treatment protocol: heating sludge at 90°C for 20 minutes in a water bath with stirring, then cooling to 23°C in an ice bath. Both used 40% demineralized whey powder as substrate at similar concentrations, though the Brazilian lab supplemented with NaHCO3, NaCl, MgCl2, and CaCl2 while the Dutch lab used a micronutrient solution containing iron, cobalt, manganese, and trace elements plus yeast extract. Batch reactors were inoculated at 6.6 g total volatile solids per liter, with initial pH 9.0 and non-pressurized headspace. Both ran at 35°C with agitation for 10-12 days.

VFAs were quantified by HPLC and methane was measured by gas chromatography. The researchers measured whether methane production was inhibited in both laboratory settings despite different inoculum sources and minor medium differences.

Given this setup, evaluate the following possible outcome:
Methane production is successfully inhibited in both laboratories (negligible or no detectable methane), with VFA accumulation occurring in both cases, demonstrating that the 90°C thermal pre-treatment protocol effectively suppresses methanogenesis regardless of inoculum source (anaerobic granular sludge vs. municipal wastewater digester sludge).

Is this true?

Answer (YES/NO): YES